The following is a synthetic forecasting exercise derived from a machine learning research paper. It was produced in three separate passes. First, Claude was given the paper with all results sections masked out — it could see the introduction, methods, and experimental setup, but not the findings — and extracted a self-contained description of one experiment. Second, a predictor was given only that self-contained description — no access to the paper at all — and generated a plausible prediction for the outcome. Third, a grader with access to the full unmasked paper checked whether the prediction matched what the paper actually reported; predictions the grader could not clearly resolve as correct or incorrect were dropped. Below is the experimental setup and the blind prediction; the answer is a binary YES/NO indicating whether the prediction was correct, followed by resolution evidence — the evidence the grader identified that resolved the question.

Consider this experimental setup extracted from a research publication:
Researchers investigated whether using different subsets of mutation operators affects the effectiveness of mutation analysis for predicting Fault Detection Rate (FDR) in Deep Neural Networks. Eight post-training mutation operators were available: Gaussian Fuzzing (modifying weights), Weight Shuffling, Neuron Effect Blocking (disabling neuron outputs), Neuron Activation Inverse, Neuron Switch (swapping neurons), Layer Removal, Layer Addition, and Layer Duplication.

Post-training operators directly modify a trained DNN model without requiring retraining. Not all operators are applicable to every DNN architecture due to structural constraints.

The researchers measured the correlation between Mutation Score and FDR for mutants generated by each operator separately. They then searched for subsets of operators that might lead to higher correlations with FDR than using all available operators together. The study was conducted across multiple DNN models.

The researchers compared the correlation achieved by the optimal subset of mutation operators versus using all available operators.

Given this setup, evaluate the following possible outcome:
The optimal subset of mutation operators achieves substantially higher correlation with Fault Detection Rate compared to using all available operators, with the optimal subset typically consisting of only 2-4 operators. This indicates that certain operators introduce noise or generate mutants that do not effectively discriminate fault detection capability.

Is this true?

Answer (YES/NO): NO